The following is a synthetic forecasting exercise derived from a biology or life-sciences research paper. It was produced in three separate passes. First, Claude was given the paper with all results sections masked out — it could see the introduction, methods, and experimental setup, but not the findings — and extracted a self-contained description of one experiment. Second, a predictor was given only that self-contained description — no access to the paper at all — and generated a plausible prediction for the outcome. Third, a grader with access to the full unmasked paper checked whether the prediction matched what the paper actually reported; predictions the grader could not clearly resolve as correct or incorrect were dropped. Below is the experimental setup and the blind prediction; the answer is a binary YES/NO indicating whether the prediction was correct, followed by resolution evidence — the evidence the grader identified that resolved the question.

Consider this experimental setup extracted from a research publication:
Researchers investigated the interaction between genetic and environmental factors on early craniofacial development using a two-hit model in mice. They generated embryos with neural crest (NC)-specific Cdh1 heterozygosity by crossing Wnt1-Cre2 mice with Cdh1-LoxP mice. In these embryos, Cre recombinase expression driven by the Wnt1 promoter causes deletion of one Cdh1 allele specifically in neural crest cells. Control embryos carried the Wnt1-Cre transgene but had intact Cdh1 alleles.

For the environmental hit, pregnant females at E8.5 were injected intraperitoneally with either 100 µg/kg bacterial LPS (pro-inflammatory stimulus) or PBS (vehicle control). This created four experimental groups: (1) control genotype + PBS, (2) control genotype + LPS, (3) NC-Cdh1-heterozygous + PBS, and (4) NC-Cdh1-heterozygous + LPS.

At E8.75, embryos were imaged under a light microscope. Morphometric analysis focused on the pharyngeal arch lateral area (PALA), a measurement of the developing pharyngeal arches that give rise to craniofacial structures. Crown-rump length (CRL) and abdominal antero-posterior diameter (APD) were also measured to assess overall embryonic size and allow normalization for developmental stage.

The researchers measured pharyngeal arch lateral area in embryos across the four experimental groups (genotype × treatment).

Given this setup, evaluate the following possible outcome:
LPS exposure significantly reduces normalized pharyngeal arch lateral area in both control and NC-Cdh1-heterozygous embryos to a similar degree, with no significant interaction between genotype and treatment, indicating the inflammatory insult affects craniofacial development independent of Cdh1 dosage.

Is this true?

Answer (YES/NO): NO